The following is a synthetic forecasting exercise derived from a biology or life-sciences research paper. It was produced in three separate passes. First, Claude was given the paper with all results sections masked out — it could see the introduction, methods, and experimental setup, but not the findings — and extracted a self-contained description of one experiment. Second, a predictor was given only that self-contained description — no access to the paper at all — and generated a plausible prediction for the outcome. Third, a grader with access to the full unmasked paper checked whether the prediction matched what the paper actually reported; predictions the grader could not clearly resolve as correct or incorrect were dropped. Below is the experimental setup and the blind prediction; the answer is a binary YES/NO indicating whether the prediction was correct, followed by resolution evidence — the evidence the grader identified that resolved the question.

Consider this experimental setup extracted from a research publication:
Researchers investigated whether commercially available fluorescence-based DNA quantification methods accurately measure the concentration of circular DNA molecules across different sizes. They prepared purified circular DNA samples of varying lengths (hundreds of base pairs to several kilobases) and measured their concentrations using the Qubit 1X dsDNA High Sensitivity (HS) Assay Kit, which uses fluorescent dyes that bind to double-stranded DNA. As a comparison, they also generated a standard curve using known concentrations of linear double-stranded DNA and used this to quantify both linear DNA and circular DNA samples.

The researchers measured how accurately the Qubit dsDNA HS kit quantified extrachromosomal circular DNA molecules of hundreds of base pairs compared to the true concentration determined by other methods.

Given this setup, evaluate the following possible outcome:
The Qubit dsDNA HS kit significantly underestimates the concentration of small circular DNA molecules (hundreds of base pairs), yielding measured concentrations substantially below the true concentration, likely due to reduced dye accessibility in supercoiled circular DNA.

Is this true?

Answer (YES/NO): YES